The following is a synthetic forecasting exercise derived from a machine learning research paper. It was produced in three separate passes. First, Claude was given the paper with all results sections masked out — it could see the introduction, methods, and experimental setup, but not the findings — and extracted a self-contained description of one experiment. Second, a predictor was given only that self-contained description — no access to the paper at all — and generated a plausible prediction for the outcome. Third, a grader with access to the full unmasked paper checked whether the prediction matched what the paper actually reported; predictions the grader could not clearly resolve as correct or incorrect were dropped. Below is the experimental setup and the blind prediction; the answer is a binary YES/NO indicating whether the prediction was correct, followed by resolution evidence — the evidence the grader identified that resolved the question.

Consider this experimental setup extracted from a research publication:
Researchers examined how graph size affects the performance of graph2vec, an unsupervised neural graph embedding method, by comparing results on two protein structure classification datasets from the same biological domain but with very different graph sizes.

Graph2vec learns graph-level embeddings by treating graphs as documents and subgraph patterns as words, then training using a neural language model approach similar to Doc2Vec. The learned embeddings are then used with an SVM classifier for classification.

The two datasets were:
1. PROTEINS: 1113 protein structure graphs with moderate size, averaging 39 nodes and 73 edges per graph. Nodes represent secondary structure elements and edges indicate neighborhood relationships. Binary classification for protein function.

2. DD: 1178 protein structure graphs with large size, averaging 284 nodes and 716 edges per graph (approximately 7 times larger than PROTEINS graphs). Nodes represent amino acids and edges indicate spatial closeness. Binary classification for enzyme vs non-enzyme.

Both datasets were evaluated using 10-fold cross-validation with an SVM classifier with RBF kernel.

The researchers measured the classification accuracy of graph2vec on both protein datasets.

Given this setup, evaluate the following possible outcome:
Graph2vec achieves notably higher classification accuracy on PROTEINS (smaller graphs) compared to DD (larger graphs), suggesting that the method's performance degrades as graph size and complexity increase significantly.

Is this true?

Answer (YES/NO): YES